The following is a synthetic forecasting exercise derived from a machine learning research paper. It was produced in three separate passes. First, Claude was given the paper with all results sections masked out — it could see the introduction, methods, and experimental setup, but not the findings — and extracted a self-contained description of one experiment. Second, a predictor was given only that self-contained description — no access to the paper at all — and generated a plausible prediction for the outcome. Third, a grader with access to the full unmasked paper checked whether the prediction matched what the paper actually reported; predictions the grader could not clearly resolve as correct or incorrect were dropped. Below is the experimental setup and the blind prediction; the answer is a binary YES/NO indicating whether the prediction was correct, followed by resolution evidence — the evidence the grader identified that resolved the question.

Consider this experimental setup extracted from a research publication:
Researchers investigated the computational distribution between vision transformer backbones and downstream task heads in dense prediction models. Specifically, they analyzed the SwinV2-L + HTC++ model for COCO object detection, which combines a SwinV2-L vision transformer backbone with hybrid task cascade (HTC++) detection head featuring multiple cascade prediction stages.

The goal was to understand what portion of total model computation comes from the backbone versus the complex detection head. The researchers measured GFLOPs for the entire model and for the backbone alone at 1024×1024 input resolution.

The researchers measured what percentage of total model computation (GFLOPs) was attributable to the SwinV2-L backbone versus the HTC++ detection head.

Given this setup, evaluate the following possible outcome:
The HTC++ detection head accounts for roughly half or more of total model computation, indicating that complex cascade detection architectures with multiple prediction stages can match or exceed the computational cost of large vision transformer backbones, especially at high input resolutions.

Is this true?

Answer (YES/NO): NO